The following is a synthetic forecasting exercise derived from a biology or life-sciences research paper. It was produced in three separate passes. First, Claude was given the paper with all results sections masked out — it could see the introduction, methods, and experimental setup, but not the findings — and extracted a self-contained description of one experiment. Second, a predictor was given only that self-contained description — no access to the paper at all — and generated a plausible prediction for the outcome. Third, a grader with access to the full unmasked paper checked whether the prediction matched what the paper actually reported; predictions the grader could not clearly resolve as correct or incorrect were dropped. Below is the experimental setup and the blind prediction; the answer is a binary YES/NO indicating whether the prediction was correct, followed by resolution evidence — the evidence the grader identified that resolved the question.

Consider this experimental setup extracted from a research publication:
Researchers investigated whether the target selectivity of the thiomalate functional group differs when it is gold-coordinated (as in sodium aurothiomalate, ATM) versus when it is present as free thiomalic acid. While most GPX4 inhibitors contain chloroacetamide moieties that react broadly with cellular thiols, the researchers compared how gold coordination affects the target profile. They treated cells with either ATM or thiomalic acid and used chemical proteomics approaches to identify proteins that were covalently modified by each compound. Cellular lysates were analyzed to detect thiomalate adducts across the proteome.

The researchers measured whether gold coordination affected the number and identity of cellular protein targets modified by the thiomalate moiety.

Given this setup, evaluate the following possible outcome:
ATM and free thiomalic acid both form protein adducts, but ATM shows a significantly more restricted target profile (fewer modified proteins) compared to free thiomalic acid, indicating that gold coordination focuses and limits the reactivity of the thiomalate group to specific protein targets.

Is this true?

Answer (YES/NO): NO